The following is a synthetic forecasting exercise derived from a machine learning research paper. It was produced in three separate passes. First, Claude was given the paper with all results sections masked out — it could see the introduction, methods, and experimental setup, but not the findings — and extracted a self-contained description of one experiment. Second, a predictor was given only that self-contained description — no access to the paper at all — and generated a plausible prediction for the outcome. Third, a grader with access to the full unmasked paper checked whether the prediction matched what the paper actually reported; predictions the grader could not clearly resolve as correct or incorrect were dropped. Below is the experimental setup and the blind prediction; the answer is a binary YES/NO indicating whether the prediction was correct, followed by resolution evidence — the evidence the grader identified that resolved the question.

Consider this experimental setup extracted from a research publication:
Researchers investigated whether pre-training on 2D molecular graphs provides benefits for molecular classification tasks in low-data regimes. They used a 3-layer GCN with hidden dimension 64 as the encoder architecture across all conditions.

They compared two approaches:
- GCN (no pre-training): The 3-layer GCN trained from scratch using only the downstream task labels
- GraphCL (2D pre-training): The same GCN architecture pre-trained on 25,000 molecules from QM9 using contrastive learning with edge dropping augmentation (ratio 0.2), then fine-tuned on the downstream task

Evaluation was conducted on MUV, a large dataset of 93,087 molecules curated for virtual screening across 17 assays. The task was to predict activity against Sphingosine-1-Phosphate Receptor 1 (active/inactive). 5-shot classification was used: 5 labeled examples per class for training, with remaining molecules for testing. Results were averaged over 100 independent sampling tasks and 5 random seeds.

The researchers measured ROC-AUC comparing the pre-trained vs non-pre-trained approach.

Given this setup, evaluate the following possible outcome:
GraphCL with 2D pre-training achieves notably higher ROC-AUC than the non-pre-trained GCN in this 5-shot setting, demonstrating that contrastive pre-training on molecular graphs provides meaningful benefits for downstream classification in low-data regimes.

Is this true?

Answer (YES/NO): YES